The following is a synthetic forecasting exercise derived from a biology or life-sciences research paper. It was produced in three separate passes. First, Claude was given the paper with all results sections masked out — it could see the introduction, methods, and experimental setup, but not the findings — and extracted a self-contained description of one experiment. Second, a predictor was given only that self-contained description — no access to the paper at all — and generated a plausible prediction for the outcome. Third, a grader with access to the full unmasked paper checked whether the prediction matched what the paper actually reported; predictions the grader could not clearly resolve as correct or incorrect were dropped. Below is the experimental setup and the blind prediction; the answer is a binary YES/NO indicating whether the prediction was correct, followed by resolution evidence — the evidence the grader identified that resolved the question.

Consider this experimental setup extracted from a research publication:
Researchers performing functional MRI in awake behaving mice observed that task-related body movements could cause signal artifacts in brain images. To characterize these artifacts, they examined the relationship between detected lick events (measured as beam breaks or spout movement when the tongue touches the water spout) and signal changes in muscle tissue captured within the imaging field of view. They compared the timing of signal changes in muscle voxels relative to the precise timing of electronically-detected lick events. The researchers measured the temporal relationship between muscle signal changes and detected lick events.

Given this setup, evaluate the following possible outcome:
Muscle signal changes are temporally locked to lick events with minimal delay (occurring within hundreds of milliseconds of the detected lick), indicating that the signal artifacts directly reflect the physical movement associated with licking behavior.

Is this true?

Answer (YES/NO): YES